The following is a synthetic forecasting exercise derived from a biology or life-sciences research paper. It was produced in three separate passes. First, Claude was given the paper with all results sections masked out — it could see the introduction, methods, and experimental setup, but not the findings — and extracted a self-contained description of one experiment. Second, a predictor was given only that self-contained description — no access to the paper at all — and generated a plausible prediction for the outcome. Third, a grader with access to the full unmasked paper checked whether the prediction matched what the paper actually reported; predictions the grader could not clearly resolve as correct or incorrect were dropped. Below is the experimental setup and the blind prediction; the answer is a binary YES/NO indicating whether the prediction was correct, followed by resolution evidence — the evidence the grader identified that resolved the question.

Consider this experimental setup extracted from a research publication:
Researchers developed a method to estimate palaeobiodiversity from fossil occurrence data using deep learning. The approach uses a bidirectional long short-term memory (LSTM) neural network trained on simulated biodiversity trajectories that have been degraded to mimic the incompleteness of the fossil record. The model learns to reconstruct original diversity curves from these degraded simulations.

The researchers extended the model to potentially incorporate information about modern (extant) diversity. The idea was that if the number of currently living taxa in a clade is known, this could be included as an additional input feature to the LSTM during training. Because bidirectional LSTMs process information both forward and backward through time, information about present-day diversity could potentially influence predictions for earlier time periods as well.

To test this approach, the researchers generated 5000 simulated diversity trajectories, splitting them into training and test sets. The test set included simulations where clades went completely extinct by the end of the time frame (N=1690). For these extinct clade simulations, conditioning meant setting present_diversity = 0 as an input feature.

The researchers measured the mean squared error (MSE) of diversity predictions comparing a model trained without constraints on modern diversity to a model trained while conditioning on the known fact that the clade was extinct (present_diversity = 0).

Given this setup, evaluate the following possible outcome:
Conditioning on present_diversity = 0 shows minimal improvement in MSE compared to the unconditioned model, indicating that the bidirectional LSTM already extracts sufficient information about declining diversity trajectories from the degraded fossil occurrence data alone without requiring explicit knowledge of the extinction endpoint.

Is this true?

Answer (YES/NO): NO